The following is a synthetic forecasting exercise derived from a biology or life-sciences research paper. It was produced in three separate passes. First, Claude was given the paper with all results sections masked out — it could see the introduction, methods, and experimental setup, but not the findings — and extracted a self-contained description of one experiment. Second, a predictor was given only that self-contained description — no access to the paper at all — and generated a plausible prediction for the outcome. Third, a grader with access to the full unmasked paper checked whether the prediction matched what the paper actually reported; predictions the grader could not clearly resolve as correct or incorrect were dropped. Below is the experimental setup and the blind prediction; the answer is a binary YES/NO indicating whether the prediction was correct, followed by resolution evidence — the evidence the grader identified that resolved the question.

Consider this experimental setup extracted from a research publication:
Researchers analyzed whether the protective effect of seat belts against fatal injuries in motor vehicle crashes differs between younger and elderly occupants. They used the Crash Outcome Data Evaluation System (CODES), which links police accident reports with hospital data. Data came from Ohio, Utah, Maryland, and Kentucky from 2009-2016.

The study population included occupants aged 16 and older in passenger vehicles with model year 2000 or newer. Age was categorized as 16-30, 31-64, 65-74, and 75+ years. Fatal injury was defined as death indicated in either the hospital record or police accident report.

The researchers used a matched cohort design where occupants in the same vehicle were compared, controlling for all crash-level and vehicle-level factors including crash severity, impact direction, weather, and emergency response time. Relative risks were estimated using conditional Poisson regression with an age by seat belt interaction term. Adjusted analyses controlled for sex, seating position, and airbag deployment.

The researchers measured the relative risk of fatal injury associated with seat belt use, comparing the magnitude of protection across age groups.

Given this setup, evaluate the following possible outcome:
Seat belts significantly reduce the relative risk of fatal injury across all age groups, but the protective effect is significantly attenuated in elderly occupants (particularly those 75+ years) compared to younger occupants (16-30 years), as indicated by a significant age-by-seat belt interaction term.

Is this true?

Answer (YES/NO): NO